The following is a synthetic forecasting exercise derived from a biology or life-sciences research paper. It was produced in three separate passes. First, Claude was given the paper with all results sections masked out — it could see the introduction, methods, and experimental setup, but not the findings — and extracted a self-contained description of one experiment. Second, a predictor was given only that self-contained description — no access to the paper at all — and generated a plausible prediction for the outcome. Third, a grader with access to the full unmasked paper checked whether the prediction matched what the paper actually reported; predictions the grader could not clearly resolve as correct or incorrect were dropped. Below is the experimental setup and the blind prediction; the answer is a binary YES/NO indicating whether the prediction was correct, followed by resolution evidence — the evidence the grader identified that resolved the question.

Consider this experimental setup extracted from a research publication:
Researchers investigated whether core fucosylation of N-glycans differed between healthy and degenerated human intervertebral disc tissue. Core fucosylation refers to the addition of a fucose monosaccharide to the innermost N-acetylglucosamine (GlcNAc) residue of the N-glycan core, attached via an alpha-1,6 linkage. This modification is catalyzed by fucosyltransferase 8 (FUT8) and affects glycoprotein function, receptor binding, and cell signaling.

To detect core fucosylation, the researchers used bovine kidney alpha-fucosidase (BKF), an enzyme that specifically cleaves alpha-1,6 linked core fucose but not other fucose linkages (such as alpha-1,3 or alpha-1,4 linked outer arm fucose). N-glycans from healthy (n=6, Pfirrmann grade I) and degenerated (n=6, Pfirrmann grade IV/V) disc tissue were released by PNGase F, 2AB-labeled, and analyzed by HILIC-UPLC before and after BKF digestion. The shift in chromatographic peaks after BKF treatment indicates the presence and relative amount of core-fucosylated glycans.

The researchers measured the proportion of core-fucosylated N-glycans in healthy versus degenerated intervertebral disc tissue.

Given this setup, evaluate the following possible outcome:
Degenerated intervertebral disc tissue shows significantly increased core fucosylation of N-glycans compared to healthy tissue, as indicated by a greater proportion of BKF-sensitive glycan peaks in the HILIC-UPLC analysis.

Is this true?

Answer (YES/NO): NO